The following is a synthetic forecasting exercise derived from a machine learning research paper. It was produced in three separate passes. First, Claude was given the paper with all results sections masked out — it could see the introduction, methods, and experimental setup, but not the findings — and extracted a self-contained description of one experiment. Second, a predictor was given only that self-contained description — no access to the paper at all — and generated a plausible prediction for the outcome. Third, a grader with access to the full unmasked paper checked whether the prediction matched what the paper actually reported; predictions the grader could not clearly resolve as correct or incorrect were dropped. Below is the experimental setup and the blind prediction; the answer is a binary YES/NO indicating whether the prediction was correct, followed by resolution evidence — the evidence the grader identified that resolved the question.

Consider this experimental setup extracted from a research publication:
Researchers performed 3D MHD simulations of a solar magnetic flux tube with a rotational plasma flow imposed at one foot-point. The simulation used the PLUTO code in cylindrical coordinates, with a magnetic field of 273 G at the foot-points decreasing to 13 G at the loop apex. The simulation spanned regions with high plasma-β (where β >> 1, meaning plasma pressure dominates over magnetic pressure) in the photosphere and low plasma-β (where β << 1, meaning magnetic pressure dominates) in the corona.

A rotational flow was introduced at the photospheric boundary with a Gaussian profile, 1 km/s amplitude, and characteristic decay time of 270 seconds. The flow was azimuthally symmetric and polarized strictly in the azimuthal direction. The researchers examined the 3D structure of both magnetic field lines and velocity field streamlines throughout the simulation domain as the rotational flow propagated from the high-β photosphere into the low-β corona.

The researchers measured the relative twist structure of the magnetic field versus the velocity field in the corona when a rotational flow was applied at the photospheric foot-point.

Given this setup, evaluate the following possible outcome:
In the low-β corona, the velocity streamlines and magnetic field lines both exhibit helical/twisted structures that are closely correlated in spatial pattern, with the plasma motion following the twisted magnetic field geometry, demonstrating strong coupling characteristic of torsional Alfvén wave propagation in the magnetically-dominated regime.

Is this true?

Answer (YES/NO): NO